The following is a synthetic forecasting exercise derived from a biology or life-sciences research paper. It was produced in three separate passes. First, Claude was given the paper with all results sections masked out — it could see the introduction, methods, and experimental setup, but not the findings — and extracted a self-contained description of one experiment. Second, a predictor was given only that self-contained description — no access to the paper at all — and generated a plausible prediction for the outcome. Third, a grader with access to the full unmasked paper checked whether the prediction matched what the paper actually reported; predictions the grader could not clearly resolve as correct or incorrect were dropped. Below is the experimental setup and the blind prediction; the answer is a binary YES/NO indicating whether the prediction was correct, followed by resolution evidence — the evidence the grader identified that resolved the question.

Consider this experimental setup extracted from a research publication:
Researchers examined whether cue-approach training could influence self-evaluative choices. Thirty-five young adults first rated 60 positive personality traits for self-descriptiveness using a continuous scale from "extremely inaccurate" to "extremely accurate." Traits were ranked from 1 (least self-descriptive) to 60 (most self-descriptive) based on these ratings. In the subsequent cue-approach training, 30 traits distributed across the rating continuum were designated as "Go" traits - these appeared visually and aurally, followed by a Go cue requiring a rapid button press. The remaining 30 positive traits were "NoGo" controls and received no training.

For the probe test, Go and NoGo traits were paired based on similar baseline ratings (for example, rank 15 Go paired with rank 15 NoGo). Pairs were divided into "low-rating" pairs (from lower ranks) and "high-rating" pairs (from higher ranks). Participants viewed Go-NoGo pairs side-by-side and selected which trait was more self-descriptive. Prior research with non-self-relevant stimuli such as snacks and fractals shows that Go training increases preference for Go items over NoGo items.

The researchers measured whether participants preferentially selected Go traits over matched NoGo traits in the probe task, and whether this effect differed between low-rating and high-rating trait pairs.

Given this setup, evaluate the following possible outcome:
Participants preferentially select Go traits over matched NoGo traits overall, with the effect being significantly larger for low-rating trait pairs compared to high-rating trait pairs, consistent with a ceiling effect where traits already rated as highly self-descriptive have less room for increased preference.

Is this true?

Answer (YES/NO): NO